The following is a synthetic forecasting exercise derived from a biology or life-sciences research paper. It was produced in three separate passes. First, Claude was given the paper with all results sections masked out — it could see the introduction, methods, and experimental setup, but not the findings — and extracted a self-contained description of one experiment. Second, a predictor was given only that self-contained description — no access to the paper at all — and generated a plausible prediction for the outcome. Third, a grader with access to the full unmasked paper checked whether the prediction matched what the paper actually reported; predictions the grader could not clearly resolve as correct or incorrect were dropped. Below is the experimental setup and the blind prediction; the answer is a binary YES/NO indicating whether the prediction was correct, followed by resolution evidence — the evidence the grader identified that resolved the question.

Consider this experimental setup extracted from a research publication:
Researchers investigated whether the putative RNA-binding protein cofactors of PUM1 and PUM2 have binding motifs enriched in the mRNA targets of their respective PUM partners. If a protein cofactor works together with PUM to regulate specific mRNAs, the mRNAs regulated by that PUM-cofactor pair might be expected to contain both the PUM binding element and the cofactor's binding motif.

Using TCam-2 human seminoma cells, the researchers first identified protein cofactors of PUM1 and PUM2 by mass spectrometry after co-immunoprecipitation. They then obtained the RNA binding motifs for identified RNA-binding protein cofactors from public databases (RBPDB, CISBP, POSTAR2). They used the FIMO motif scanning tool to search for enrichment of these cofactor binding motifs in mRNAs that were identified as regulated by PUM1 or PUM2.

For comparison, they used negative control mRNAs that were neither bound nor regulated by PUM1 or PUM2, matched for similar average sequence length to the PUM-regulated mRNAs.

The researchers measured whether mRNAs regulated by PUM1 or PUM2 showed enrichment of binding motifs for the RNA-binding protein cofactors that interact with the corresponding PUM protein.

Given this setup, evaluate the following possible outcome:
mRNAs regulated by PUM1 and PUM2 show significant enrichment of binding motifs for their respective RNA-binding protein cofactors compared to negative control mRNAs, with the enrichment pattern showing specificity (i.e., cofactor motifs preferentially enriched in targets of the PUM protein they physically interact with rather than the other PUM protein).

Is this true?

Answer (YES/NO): YES